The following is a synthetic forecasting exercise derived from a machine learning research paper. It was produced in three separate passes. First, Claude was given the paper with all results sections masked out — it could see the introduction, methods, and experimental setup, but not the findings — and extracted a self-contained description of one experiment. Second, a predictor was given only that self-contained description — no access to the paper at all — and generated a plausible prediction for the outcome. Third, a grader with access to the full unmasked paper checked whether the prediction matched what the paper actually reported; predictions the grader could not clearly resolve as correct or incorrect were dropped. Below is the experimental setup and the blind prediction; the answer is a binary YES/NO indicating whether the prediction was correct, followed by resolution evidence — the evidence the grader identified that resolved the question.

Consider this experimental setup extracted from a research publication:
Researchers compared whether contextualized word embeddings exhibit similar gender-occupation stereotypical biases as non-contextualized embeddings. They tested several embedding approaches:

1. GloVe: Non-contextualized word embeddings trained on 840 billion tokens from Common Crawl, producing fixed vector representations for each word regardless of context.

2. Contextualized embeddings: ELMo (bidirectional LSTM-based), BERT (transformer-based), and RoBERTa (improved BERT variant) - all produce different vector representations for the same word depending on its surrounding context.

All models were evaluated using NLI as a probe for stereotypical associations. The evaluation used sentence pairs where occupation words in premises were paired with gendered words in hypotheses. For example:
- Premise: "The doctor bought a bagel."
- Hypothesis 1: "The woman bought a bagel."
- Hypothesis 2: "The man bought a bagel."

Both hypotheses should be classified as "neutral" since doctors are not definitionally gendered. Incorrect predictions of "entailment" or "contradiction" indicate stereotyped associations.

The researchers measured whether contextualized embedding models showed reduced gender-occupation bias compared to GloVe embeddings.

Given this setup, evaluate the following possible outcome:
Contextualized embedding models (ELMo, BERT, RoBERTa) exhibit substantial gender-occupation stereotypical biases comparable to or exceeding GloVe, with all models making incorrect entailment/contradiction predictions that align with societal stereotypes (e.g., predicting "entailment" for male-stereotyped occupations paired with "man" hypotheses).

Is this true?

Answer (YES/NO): YES